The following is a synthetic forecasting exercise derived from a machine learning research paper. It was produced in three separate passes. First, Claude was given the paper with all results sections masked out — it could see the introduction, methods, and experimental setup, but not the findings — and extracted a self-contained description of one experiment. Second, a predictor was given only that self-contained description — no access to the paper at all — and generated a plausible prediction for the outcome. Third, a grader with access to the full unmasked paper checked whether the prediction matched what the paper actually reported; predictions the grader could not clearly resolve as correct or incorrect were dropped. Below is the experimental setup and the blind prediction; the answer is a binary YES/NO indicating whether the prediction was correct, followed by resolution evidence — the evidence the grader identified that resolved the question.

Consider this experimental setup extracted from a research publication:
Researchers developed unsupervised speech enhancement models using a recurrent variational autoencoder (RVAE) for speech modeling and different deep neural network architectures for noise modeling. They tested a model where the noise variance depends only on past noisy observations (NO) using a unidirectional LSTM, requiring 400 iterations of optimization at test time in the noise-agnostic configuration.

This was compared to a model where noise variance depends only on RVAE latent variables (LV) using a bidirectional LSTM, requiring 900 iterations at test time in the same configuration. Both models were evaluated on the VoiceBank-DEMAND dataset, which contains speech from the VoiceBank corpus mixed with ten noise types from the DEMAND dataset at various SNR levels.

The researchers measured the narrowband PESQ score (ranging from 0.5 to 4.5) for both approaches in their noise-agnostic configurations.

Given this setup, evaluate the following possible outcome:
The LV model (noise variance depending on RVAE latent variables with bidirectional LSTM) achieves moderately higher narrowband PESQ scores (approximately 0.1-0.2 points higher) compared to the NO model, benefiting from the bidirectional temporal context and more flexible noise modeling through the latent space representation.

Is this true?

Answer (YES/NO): NO